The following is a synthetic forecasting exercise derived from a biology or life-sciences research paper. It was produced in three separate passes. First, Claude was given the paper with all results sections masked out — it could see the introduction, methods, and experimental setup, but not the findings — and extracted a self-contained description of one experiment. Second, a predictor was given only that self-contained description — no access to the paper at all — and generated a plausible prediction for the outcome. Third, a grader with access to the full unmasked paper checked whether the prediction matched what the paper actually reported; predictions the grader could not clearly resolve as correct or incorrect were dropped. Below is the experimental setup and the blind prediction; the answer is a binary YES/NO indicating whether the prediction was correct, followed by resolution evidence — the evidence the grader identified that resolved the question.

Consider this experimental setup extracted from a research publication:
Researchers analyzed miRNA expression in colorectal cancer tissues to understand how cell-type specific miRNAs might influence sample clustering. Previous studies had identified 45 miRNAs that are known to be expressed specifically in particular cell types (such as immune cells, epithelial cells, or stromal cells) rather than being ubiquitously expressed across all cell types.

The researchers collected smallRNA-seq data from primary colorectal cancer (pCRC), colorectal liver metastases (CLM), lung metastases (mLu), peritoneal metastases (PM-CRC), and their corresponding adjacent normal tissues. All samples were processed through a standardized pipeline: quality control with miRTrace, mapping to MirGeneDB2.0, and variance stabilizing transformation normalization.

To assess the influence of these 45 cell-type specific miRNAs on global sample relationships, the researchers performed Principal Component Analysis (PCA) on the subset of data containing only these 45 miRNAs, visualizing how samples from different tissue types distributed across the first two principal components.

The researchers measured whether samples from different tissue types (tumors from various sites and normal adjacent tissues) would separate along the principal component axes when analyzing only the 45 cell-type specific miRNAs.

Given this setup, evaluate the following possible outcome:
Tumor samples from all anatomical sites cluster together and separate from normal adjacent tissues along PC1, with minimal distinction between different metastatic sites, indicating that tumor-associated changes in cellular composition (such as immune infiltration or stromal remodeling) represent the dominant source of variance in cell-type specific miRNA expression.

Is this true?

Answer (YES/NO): NO